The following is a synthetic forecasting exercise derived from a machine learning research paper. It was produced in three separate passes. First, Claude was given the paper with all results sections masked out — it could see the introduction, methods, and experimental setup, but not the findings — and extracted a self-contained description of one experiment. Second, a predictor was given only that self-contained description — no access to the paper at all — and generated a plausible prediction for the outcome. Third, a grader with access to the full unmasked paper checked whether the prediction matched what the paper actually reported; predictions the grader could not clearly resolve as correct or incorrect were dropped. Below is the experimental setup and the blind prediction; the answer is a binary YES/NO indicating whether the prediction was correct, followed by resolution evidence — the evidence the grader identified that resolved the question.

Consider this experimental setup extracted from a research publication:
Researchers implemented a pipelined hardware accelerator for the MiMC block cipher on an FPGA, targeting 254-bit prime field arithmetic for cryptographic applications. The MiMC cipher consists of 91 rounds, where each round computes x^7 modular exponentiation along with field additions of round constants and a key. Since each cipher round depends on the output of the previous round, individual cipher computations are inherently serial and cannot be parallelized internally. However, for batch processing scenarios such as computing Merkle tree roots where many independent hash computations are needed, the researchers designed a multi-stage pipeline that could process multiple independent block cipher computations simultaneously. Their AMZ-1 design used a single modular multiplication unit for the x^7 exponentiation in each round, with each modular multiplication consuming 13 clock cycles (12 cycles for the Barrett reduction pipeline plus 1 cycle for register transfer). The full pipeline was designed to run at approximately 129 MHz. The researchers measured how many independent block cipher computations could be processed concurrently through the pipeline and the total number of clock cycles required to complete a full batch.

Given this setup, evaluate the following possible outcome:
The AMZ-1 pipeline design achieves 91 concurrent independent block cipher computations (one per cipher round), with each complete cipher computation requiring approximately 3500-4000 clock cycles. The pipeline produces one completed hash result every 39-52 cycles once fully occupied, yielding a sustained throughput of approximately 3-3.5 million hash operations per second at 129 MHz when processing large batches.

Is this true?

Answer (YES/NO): NO